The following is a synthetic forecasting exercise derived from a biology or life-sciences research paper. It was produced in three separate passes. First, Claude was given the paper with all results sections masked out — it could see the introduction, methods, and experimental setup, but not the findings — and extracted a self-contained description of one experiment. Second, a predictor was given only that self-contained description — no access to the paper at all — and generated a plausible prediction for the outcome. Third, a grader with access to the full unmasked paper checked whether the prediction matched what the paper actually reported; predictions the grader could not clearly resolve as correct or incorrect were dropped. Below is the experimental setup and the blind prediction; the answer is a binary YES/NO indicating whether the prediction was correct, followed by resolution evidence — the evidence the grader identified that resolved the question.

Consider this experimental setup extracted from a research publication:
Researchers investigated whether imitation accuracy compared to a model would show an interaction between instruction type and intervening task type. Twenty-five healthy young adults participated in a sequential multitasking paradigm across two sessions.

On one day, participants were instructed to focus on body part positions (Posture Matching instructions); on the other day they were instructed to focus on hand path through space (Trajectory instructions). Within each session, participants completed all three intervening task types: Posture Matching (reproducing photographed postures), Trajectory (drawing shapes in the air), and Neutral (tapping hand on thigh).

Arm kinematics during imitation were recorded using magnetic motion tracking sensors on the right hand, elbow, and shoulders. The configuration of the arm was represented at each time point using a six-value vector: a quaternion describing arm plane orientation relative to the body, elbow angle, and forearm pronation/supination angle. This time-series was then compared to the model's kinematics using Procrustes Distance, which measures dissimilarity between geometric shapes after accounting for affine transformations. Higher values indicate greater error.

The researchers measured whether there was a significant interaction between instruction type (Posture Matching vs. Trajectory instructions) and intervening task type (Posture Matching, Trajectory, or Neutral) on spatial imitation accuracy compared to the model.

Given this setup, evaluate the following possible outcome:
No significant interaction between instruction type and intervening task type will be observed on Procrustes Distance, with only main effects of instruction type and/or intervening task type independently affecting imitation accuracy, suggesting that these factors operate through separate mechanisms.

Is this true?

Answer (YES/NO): NO